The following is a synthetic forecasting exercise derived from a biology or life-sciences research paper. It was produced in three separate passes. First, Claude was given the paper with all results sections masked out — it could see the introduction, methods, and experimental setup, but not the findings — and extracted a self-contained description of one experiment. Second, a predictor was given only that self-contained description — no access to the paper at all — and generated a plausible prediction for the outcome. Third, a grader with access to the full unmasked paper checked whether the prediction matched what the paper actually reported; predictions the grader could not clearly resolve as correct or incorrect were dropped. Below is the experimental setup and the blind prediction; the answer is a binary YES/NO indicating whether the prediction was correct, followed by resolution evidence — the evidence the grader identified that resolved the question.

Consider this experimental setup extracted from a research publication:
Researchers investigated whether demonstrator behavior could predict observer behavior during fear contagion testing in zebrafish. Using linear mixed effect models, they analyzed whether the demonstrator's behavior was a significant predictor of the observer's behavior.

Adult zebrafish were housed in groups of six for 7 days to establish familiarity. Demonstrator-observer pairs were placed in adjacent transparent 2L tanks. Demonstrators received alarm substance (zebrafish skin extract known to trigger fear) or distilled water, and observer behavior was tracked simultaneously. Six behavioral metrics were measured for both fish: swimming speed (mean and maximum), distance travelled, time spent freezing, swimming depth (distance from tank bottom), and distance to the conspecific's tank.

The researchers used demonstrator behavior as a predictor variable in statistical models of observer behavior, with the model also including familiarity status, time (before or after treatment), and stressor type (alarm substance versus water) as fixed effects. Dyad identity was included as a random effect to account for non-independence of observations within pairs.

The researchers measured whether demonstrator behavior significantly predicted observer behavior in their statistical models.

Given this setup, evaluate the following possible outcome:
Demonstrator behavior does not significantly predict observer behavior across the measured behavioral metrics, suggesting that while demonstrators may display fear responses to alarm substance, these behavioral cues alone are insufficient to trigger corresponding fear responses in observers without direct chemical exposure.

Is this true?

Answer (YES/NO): NO